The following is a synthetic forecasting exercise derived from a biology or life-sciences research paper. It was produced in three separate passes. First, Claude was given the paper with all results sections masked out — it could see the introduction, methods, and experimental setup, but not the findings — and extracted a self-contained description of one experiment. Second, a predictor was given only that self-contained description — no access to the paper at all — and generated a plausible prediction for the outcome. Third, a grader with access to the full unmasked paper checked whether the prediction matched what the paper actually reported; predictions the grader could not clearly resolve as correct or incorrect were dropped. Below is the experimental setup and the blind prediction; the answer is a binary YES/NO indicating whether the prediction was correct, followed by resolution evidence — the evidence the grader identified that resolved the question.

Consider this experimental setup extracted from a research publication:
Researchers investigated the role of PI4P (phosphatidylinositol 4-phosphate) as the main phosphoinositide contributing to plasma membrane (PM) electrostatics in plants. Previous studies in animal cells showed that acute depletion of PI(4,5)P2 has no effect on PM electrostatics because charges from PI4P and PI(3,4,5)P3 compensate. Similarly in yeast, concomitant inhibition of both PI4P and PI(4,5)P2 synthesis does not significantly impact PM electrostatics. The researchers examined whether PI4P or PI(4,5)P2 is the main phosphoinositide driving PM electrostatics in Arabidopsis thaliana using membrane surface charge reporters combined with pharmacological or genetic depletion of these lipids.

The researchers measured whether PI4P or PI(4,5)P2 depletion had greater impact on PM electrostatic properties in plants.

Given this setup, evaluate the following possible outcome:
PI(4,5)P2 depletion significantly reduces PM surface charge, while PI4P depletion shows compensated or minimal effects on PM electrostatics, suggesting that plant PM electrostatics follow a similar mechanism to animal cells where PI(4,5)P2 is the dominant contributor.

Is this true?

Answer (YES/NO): NO